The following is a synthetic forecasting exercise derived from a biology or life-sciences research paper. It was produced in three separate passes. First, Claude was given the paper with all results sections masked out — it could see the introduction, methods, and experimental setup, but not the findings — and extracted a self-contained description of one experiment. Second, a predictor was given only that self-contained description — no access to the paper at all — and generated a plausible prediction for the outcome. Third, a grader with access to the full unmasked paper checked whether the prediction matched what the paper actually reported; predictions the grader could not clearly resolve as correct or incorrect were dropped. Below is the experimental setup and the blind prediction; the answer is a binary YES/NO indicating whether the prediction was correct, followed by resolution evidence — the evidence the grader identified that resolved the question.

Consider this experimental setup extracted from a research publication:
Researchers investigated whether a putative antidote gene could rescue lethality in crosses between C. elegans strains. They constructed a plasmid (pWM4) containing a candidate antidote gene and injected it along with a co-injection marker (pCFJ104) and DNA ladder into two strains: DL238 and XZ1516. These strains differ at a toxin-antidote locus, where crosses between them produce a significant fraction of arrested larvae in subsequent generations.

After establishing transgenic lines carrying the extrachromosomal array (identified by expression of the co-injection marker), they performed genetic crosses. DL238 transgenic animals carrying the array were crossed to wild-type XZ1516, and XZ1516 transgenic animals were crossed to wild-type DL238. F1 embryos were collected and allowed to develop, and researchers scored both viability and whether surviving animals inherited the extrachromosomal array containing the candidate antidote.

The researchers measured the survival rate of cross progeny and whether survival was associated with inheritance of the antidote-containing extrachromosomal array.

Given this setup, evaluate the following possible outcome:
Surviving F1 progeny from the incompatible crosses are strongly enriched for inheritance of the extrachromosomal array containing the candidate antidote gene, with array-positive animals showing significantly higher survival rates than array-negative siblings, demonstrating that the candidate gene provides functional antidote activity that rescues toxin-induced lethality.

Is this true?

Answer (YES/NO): NO